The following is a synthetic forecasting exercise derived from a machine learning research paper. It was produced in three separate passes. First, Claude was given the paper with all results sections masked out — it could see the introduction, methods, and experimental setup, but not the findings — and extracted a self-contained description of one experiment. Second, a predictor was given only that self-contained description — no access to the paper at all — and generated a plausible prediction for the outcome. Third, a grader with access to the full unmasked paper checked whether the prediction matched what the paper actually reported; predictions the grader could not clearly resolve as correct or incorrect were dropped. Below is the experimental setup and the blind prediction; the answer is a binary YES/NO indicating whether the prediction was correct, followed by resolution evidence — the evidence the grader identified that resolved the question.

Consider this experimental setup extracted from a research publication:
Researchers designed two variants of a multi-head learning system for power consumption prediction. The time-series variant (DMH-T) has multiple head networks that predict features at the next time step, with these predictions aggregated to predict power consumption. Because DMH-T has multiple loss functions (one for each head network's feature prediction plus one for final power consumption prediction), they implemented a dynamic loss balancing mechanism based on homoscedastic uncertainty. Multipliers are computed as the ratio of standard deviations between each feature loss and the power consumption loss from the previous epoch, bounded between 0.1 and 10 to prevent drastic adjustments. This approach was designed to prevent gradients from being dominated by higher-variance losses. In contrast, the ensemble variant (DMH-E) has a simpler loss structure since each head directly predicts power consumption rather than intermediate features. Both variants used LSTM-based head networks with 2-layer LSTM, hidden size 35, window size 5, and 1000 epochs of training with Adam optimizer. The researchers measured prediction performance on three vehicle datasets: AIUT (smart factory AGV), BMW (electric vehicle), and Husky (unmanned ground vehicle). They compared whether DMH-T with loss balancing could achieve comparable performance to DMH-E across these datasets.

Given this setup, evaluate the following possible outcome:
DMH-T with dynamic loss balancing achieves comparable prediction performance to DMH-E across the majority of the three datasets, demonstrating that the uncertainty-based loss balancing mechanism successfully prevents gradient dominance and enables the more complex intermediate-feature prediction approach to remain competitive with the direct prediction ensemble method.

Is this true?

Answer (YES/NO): NO